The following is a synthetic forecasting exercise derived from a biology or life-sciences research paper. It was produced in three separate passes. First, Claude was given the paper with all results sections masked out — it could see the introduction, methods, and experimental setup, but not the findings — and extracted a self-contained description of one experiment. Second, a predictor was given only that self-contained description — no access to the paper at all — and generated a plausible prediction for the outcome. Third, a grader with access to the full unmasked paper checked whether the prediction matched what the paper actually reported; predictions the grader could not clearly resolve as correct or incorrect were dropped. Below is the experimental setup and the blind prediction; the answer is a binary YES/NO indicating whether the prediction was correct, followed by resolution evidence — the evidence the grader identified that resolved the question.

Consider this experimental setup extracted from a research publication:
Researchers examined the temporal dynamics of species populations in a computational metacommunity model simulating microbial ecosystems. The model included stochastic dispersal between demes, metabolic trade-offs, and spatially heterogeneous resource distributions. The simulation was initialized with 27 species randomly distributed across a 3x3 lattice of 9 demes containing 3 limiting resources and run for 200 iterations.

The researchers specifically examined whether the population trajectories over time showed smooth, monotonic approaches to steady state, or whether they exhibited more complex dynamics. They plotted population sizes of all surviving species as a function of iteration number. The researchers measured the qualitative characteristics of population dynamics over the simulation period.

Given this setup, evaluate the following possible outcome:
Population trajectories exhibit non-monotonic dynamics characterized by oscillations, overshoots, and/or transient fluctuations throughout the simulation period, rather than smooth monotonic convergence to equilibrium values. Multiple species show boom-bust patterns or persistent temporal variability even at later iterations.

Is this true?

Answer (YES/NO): YES